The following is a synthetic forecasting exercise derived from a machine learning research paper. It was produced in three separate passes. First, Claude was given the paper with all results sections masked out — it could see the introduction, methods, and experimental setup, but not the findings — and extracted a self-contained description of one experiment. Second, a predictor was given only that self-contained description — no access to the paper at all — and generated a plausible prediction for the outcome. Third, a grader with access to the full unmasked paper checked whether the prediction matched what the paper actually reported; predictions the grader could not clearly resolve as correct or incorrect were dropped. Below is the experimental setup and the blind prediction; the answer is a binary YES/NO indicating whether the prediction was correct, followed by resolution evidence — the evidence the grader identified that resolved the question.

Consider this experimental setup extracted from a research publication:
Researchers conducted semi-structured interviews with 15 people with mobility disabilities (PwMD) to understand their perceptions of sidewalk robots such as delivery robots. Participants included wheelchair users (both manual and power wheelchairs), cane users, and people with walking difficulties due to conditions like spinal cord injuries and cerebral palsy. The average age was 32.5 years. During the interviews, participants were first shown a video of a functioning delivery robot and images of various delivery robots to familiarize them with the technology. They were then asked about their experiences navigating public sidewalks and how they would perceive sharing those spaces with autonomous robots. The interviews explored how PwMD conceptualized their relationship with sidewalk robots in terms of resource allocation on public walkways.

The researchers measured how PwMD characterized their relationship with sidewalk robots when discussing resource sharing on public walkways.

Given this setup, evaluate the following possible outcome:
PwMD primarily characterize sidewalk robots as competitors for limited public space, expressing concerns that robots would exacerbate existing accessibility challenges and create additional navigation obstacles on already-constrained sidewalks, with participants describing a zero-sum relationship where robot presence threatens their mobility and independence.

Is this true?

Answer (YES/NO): YES